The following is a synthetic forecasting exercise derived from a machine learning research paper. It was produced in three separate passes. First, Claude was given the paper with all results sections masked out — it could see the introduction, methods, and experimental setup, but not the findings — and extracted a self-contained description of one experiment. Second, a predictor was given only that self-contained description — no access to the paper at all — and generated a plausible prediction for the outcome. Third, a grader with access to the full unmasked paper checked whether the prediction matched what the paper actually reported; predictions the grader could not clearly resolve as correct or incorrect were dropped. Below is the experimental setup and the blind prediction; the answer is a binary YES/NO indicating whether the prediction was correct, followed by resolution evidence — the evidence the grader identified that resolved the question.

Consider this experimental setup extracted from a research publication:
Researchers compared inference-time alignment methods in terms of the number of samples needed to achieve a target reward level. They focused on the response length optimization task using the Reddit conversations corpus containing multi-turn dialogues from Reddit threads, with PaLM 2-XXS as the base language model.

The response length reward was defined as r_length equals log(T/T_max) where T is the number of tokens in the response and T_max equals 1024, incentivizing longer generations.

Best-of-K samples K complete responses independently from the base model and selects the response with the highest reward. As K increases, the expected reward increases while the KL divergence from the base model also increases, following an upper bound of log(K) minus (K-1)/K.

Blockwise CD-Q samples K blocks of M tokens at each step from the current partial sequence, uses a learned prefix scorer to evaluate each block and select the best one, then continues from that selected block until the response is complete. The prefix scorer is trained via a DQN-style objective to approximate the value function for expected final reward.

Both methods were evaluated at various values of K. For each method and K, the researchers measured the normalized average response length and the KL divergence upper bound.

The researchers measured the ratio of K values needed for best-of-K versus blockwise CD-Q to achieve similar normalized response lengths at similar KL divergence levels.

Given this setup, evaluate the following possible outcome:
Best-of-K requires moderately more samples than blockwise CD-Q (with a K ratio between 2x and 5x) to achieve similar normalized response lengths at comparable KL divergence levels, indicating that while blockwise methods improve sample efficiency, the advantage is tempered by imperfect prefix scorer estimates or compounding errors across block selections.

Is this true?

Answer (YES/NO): NO